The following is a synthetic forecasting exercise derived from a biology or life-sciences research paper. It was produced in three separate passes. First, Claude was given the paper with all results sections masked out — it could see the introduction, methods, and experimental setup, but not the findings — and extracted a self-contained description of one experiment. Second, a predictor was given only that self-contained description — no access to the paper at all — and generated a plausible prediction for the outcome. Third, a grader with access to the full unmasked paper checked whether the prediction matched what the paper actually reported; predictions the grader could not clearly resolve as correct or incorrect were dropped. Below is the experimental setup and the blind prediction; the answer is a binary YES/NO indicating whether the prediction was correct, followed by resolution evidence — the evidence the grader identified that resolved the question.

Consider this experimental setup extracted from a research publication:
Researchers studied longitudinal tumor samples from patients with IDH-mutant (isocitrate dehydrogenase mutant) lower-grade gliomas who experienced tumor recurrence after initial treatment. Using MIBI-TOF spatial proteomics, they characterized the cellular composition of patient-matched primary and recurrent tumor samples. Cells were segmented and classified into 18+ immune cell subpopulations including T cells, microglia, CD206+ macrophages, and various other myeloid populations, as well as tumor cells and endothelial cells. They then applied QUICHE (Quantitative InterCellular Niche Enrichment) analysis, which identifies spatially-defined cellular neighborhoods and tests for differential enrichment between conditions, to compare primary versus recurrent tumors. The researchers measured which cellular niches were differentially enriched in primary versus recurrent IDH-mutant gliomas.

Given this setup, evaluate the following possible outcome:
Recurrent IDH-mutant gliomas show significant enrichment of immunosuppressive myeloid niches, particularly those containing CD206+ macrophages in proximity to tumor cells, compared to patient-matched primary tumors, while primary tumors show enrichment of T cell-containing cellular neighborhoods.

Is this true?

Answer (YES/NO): YES